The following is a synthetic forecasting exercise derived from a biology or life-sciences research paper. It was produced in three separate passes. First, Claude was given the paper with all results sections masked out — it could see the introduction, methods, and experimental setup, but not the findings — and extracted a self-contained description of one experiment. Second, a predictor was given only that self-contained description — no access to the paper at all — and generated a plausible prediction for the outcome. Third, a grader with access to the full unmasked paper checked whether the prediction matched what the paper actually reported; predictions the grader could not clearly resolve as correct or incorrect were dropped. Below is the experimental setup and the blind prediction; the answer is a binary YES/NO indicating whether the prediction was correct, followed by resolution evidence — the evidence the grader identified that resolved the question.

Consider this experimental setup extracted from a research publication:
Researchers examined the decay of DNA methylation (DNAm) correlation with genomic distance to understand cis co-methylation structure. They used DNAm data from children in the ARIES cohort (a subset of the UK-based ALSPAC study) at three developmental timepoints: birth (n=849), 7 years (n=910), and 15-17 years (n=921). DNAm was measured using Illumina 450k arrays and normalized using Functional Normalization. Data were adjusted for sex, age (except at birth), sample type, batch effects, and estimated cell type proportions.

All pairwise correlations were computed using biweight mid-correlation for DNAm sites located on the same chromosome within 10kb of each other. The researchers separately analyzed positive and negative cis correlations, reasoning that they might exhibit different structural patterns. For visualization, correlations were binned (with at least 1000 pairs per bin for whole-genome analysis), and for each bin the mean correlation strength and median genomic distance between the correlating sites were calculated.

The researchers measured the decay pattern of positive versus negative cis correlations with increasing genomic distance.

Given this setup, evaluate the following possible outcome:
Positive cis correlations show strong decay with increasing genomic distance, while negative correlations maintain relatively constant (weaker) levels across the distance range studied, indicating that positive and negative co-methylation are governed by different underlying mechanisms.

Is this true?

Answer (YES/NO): NO